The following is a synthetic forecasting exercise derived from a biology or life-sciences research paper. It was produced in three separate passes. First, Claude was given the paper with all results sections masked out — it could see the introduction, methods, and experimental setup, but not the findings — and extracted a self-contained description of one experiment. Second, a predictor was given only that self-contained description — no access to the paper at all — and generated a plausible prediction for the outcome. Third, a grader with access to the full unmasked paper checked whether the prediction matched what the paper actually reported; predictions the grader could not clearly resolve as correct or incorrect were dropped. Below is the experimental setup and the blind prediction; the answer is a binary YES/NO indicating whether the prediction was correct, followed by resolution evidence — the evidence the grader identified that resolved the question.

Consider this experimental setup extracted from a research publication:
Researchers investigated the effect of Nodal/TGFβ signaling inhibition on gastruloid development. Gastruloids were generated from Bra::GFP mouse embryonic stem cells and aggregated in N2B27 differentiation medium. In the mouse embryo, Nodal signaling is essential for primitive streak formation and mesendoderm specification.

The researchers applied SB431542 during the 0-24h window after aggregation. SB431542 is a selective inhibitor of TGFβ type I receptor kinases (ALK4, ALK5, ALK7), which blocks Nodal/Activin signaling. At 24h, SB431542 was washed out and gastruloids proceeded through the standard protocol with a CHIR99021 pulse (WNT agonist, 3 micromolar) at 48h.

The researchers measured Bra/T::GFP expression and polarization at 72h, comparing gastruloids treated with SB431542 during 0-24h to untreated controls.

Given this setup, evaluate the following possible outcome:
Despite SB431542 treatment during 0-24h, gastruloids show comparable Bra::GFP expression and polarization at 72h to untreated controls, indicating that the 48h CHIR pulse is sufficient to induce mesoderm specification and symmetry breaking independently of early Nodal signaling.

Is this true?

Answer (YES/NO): NO